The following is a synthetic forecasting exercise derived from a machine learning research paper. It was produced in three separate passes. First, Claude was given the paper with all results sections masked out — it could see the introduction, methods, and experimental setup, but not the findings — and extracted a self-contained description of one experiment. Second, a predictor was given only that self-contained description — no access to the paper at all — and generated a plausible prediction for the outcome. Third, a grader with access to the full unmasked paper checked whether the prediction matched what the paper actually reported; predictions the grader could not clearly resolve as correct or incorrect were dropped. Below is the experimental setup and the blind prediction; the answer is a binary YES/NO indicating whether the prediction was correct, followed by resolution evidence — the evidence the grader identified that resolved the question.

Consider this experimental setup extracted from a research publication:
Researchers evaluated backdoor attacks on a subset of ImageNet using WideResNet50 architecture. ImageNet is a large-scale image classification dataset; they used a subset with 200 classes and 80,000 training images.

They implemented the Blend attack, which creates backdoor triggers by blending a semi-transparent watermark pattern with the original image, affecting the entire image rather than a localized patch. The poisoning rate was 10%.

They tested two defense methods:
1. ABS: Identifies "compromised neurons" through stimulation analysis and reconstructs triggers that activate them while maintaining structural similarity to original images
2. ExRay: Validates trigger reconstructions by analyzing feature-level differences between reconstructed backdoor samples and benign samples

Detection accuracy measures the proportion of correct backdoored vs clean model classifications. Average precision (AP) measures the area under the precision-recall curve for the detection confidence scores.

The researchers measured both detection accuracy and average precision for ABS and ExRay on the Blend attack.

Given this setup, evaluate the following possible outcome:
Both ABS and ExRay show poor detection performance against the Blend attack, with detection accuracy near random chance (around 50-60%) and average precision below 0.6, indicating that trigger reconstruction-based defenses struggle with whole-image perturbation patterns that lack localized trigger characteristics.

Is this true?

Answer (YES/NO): NO